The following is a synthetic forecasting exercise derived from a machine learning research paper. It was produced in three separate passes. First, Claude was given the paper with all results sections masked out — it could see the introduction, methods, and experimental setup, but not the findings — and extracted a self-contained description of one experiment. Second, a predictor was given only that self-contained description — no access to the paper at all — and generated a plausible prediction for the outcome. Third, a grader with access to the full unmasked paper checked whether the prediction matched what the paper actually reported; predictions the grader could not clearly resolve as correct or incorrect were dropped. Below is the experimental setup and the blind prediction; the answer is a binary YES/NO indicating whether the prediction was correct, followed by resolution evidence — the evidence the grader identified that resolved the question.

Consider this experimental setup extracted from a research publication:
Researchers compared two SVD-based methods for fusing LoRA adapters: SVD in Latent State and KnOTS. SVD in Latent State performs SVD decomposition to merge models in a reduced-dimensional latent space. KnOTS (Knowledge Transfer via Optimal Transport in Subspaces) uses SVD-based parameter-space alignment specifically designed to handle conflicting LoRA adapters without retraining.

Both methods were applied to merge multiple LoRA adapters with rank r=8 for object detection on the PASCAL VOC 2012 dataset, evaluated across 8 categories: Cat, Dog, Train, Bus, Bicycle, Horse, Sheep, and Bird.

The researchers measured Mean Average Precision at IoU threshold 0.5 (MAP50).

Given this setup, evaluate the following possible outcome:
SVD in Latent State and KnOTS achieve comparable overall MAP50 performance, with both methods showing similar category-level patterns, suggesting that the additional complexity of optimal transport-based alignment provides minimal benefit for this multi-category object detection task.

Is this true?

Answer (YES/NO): NO